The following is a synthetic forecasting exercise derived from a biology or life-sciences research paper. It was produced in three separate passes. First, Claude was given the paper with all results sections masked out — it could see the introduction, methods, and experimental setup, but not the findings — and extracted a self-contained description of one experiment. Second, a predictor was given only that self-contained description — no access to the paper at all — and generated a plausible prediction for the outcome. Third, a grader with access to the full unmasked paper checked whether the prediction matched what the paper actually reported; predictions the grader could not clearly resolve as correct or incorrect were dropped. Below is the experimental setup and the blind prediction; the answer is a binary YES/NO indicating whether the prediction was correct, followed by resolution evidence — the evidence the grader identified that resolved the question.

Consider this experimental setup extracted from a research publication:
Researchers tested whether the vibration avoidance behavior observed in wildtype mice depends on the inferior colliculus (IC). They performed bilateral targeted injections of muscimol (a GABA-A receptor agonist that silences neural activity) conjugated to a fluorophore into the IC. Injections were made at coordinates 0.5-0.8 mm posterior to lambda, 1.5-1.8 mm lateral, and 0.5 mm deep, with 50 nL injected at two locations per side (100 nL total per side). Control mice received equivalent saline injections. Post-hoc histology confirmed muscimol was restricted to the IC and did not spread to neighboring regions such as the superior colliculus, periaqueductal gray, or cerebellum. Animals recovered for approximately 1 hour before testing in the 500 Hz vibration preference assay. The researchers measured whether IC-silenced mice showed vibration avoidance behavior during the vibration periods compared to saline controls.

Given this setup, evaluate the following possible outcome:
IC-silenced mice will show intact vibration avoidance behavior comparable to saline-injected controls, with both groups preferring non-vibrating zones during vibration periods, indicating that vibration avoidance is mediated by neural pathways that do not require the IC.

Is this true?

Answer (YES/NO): NO